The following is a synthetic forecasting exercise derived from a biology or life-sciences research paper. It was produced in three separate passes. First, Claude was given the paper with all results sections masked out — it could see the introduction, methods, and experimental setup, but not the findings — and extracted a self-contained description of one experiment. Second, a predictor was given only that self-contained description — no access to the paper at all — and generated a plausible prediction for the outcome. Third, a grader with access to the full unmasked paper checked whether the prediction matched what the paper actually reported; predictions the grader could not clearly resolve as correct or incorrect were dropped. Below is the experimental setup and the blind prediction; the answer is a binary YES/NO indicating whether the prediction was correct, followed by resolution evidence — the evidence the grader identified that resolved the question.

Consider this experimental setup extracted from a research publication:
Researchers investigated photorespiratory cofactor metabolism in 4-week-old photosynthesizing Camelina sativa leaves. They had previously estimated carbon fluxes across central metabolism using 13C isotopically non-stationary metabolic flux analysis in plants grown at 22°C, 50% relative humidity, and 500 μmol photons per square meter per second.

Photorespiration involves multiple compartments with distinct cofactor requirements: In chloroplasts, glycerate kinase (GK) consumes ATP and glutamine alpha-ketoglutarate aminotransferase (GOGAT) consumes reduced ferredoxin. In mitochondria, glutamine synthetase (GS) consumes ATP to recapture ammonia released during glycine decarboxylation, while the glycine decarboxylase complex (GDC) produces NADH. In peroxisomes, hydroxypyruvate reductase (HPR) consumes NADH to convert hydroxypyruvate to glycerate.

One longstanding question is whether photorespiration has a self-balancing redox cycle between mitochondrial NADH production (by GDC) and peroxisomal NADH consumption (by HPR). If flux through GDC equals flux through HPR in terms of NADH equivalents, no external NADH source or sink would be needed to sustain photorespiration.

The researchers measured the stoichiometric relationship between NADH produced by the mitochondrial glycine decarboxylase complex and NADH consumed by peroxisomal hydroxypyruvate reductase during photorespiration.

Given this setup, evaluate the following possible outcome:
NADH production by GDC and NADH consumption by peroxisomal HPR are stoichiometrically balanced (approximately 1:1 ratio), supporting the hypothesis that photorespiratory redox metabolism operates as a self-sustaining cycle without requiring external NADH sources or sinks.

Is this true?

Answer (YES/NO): NO